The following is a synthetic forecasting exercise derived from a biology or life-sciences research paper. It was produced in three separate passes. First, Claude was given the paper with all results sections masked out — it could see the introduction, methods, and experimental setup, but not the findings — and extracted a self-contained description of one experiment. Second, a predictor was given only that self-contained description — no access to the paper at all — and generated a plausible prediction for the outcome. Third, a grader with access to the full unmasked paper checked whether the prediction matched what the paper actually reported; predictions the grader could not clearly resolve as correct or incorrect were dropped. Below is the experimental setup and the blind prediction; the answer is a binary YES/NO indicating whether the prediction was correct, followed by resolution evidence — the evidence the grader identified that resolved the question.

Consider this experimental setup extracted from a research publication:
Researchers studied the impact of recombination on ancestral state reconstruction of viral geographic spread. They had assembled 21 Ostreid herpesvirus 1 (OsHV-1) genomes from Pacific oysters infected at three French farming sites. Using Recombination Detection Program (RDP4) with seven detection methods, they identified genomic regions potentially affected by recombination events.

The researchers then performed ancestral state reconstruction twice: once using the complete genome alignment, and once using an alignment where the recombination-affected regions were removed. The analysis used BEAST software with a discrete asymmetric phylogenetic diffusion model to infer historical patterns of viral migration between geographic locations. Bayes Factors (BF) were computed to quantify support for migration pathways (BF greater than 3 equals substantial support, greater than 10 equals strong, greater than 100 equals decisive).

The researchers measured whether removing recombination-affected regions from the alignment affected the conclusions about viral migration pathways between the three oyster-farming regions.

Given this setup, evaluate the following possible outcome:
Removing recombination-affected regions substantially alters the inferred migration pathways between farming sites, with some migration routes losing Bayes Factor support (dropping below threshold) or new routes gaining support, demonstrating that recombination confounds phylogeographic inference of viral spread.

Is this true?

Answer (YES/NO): NO